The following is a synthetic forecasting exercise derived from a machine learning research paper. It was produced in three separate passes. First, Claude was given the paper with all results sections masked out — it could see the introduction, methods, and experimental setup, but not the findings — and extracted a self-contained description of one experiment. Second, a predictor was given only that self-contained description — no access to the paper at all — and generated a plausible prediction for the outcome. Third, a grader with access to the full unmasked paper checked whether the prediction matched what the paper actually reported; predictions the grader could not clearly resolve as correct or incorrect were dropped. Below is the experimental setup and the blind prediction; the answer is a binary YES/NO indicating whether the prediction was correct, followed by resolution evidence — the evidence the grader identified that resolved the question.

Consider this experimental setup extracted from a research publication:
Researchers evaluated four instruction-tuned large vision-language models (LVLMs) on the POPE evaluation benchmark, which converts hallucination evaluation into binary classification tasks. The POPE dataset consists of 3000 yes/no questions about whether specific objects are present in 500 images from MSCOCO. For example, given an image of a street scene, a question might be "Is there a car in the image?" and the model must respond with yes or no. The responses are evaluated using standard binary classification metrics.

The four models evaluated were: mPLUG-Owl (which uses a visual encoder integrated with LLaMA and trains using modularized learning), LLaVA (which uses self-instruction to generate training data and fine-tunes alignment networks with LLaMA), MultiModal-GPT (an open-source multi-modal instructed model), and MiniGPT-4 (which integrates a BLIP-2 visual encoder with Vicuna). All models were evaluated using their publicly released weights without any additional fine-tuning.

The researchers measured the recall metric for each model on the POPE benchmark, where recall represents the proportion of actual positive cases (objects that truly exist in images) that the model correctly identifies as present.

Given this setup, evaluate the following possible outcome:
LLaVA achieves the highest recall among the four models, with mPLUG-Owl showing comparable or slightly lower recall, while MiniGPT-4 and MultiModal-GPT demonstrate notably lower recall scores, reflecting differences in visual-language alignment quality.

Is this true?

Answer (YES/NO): NO